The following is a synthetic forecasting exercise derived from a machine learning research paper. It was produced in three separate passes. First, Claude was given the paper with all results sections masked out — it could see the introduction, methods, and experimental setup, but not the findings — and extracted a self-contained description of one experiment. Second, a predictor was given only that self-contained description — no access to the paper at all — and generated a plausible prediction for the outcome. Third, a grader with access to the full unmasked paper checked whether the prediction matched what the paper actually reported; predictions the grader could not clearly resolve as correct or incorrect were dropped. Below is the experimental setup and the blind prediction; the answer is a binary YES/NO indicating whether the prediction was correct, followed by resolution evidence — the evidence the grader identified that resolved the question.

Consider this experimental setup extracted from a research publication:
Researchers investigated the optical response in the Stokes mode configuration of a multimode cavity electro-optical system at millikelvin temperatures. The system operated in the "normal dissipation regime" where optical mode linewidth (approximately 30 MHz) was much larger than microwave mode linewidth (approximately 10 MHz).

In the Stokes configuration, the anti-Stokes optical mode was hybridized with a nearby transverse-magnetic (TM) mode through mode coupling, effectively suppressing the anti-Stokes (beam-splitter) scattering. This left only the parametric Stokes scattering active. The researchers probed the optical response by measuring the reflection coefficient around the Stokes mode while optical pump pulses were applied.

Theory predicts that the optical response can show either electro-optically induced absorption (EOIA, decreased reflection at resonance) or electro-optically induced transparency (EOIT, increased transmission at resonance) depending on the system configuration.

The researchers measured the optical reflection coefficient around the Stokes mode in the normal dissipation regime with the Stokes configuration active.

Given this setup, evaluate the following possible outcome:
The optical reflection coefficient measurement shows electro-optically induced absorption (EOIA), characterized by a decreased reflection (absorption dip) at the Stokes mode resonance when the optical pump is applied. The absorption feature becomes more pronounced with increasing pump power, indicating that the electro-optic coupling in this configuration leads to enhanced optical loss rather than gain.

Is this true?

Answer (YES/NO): YES